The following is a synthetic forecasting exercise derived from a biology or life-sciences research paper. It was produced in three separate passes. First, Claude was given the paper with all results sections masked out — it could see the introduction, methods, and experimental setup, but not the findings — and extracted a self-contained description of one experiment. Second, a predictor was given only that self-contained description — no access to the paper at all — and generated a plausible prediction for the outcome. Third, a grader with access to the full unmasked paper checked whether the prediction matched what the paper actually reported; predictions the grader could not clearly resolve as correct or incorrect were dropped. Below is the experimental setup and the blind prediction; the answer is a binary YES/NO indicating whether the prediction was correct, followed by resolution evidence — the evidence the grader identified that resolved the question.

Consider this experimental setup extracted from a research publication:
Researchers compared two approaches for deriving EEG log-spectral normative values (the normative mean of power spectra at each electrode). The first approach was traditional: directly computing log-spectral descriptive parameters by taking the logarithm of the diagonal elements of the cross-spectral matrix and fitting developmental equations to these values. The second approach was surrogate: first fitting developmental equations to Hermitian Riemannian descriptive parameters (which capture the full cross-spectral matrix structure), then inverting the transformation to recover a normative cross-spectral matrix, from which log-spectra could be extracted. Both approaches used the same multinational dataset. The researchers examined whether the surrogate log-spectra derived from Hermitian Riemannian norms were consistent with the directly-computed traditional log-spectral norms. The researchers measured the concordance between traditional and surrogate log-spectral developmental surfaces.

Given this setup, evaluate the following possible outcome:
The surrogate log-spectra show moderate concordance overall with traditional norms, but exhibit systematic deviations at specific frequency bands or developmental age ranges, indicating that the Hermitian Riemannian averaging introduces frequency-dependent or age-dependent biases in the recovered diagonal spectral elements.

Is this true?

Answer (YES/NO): NO